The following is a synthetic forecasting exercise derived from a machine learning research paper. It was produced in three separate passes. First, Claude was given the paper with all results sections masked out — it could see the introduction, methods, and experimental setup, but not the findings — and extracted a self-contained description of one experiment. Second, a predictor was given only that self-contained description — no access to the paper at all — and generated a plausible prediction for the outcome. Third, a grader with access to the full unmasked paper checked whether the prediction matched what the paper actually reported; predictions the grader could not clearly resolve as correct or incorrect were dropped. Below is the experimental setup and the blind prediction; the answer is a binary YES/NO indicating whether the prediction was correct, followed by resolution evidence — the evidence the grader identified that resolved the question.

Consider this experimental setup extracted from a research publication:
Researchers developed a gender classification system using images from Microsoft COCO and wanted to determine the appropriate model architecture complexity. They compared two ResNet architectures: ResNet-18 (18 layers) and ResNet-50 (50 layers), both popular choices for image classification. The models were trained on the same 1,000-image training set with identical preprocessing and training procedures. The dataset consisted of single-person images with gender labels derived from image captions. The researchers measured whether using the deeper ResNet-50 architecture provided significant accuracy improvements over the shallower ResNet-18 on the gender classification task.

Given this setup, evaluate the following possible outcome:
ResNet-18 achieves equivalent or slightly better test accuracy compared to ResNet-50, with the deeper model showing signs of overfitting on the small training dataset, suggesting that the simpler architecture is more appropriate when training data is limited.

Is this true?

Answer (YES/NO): NO